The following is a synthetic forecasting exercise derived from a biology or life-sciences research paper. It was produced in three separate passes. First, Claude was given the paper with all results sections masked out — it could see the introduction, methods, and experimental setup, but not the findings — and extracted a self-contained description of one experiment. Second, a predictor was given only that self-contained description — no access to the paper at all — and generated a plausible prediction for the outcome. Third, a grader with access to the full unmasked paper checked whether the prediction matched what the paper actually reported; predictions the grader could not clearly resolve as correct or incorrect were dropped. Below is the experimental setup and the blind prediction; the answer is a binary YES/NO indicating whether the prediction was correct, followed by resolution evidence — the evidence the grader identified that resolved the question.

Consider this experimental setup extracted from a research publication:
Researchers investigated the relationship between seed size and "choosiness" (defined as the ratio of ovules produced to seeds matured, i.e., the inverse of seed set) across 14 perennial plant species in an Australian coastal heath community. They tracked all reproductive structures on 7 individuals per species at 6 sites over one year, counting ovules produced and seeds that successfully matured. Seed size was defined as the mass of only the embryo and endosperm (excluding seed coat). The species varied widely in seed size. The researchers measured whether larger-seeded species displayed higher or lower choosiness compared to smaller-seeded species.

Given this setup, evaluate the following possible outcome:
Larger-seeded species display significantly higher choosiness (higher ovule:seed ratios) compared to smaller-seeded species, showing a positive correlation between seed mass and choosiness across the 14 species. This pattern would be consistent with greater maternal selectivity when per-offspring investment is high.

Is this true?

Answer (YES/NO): YES